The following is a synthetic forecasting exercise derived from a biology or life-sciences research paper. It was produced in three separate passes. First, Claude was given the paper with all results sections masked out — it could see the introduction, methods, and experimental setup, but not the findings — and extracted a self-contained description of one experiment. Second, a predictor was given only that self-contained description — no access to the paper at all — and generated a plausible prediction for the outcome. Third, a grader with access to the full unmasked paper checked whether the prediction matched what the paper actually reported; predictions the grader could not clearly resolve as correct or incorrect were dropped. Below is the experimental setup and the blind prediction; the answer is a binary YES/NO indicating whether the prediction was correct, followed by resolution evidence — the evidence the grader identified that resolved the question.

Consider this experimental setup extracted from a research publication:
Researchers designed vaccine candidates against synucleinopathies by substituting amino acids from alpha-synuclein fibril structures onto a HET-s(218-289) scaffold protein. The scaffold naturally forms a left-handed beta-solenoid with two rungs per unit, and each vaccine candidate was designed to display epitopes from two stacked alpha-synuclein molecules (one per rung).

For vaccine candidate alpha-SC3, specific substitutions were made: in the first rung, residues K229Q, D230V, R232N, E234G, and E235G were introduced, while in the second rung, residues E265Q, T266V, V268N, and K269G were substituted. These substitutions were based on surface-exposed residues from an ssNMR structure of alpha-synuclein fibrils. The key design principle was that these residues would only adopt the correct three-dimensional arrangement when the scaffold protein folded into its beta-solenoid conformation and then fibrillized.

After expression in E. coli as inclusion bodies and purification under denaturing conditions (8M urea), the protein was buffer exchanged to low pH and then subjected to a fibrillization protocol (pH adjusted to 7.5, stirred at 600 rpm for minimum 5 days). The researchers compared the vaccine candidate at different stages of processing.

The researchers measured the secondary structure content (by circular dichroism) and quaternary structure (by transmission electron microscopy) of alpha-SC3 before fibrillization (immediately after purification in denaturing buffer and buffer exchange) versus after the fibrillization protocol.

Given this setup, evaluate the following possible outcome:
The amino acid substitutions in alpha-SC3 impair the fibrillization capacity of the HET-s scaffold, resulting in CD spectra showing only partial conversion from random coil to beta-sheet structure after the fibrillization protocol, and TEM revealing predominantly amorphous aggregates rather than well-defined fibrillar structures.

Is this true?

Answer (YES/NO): NO